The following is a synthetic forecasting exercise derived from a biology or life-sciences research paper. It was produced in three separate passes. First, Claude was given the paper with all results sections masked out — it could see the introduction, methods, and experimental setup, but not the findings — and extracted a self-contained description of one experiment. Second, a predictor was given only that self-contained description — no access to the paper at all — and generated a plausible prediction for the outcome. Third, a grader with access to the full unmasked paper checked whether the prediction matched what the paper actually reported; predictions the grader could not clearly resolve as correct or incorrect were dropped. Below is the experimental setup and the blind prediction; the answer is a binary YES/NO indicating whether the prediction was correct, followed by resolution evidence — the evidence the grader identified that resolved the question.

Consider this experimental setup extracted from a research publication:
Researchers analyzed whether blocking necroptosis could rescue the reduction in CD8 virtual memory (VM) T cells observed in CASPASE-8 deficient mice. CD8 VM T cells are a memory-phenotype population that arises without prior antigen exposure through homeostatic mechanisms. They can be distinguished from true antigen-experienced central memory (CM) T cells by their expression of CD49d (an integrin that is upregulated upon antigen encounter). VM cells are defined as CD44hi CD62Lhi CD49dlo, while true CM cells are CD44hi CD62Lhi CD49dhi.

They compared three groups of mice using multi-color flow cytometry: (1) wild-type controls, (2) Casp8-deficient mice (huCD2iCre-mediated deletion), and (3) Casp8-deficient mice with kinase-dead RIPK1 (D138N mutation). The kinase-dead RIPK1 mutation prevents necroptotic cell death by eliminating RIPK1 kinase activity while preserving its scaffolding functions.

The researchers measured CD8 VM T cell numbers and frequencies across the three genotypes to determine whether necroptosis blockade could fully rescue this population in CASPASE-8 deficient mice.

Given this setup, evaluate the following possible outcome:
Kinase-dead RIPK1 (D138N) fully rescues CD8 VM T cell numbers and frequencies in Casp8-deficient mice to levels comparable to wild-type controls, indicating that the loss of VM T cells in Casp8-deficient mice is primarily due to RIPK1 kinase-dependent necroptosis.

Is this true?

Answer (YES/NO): NO